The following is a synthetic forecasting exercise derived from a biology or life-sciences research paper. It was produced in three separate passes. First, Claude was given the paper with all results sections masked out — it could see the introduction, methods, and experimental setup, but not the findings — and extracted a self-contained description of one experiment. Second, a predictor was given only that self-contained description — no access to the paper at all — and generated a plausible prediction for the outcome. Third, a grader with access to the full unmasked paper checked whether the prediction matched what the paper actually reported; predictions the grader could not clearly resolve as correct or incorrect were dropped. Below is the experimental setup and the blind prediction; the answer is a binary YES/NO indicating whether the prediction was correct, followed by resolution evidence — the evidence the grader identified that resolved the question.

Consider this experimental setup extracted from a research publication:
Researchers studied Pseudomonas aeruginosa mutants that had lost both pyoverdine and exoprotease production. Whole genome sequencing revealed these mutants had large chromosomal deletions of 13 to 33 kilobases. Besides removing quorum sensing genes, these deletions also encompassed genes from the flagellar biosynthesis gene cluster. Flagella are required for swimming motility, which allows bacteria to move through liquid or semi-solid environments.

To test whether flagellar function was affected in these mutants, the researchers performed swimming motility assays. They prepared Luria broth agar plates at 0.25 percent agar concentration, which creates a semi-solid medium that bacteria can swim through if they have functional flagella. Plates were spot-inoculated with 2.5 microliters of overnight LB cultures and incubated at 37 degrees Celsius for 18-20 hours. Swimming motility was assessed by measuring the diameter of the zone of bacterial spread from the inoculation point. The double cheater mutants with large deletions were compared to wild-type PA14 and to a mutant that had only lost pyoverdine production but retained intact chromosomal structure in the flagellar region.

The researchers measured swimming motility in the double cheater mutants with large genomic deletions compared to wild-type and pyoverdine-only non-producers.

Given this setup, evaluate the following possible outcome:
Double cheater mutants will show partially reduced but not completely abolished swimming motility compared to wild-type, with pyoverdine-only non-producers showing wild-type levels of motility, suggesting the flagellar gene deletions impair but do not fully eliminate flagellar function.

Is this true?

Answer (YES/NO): NO